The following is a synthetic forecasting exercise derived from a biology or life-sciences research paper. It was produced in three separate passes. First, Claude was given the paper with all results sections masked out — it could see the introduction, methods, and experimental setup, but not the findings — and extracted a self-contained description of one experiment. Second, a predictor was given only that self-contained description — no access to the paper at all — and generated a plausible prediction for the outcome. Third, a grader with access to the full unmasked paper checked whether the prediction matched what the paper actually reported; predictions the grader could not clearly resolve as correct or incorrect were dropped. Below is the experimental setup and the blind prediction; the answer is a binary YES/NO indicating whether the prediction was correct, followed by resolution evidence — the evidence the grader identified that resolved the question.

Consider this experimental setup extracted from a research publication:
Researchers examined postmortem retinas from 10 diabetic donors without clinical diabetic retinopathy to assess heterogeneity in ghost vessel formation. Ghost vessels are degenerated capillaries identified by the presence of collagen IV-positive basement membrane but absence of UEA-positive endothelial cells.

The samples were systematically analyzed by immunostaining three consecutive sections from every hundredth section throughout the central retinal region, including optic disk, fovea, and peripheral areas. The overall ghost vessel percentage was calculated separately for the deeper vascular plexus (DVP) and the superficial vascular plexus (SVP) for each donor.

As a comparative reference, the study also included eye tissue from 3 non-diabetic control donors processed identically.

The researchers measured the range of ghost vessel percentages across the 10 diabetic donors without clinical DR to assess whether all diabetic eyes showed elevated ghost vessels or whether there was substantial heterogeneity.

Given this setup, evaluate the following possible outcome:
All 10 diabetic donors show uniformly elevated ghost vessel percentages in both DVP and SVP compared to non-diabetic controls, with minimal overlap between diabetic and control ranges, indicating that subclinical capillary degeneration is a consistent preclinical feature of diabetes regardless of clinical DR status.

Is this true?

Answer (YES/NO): NO